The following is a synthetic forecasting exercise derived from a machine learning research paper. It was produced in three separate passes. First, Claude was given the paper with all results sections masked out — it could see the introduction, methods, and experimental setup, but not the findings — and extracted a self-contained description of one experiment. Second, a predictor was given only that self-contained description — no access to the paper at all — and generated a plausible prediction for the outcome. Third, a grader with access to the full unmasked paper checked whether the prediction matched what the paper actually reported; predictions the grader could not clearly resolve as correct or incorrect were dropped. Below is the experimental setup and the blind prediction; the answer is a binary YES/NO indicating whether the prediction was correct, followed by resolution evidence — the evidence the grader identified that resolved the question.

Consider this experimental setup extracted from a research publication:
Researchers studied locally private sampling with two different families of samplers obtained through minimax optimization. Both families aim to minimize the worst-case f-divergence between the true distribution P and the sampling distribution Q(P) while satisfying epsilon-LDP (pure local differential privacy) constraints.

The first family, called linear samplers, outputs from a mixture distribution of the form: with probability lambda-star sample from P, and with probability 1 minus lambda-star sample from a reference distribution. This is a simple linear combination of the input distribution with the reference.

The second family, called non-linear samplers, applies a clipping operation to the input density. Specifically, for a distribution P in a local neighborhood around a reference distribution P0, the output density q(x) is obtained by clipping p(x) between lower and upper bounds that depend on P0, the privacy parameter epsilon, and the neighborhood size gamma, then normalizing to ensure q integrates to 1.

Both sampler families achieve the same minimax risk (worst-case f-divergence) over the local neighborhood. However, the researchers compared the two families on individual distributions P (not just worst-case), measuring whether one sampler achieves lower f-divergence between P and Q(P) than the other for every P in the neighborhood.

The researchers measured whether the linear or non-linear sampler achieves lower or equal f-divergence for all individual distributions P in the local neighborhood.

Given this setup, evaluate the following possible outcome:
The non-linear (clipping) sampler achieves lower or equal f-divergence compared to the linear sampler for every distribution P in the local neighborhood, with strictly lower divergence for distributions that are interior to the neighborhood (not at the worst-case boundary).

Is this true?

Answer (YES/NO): NO